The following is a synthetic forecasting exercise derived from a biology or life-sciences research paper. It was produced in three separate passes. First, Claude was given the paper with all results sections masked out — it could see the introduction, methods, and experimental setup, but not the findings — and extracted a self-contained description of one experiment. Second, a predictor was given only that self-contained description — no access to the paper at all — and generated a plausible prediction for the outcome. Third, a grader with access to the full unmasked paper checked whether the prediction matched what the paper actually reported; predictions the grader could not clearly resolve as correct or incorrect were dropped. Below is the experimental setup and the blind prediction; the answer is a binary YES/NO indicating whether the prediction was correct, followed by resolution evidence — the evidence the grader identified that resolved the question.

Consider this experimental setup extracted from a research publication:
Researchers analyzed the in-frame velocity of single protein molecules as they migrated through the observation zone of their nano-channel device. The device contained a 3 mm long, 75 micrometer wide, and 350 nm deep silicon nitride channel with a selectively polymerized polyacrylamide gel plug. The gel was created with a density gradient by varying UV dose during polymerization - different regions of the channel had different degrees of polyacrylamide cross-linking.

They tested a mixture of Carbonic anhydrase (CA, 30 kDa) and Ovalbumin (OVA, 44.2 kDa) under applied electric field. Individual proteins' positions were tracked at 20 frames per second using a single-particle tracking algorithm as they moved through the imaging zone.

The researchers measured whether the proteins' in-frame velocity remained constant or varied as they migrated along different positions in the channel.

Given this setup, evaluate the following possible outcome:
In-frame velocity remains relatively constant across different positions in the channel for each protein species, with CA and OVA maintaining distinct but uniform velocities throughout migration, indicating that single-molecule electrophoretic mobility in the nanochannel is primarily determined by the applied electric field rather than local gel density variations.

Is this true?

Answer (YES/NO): NO